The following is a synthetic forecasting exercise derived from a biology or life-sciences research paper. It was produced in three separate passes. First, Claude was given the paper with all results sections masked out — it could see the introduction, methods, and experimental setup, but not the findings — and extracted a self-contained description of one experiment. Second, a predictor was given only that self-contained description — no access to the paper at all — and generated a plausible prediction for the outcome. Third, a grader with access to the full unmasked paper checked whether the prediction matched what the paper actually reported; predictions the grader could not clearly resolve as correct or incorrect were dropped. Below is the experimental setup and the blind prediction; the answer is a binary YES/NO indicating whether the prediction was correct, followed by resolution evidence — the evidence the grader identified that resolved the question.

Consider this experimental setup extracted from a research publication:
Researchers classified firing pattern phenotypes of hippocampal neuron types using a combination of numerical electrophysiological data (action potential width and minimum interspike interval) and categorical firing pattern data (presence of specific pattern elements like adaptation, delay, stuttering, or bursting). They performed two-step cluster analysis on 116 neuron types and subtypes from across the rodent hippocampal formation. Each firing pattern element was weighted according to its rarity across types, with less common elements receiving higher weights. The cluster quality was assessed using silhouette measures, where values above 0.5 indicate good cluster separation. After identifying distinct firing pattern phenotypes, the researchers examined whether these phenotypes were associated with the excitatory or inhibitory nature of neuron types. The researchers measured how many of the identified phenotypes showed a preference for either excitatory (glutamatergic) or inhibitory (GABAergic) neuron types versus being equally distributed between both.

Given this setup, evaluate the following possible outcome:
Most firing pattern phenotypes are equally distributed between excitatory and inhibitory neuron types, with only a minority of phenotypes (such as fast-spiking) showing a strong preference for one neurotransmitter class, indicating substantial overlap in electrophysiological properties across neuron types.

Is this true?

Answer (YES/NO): NO